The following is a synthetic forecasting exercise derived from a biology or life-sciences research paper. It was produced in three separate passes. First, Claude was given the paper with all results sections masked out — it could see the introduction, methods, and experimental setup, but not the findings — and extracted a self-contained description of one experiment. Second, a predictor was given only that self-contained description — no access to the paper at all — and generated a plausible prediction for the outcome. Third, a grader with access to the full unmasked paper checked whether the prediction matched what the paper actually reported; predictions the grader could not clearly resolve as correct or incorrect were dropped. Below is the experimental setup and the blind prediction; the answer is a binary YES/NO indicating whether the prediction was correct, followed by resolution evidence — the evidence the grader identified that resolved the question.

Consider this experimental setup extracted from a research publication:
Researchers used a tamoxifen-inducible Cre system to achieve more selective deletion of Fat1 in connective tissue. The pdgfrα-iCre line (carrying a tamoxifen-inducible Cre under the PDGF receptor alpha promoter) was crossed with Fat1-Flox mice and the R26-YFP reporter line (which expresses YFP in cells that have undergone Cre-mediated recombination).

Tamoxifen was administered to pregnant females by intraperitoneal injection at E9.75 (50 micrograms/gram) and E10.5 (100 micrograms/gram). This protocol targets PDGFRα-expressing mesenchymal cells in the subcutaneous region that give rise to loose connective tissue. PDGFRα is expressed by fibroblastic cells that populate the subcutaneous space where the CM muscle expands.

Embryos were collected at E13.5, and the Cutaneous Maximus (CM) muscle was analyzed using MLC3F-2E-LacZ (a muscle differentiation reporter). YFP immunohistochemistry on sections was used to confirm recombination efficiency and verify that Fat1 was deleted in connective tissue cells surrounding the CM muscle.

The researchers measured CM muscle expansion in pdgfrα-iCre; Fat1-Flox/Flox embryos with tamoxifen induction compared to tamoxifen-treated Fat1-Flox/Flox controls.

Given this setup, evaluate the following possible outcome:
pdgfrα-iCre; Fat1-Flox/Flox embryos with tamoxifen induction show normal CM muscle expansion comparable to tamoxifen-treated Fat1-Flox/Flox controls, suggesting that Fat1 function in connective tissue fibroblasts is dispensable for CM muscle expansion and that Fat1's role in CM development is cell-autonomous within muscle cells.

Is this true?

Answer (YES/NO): NO